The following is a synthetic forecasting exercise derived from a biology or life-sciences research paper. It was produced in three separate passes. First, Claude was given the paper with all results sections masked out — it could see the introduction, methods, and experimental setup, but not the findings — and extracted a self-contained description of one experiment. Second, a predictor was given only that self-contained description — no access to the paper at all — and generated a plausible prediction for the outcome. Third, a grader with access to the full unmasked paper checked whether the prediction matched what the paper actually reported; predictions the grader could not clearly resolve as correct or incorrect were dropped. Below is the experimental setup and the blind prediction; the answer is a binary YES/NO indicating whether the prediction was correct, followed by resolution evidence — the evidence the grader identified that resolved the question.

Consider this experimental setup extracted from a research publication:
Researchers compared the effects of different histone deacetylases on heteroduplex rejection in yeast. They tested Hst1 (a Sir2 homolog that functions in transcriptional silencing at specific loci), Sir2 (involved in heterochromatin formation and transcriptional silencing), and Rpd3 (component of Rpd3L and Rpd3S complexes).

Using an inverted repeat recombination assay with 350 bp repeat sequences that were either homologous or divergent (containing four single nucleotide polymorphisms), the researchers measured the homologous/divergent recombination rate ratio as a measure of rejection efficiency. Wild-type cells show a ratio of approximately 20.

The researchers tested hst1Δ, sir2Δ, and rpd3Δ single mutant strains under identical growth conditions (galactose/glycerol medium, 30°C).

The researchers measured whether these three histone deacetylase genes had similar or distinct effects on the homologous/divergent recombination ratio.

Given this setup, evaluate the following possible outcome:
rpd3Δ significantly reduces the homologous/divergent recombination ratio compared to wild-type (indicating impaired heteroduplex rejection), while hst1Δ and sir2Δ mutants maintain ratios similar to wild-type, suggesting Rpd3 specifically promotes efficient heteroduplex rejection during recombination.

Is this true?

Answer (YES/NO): NO